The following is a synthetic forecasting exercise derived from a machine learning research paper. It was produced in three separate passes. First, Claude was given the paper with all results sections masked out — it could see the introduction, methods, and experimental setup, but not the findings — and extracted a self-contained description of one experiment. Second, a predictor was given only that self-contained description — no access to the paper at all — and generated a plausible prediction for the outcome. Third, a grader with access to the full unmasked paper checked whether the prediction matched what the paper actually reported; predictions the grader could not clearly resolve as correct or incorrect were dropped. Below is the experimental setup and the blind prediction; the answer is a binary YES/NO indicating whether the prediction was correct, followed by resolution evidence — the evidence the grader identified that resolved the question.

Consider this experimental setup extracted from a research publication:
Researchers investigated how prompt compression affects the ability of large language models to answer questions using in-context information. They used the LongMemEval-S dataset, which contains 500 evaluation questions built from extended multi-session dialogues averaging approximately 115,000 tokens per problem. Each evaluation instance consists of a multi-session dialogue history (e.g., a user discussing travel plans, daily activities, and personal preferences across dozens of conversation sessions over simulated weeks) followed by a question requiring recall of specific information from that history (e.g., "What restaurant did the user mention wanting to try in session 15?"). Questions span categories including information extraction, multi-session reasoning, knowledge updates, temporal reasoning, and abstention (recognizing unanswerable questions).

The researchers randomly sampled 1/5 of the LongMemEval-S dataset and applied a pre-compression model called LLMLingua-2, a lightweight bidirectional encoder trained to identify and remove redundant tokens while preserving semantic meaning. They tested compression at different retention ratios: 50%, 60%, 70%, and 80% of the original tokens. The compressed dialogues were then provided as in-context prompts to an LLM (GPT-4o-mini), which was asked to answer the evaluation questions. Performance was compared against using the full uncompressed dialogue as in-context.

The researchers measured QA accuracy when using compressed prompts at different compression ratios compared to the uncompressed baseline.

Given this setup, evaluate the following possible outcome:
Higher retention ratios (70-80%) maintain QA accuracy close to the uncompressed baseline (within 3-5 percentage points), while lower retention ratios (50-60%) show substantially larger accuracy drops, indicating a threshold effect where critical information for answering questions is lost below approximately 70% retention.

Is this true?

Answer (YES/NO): NO